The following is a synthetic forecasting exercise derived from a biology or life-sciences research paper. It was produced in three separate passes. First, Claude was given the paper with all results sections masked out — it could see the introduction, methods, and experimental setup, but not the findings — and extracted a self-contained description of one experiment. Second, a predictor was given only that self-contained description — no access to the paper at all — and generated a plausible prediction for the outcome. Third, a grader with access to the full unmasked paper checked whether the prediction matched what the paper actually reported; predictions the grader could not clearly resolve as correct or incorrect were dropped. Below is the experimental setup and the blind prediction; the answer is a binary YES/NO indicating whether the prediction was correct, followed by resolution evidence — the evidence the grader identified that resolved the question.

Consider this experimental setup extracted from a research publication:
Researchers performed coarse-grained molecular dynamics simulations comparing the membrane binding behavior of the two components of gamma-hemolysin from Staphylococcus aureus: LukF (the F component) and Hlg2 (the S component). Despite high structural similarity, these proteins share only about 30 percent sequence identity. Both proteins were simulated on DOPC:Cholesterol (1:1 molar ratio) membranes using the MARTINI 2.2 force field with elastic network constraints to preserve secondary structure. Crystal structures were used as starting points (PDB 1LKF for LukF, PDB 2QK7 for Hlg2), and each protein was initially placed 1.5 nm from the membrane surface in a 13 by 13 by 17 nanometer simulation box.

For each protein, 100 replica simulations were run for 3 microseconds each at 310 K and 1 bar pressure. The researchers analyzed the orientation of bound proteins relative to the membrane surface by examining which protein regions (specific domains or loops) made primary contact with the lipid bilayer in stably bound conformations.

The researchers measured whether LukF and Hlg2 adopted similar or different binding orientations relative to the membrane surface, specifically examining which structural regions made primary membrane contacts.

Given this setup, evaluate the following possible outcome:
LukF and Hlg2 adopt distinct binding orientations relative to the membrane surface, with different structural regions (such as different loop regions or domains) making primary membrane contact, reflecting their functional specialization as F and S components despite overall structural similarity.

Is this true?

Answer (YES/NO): YES